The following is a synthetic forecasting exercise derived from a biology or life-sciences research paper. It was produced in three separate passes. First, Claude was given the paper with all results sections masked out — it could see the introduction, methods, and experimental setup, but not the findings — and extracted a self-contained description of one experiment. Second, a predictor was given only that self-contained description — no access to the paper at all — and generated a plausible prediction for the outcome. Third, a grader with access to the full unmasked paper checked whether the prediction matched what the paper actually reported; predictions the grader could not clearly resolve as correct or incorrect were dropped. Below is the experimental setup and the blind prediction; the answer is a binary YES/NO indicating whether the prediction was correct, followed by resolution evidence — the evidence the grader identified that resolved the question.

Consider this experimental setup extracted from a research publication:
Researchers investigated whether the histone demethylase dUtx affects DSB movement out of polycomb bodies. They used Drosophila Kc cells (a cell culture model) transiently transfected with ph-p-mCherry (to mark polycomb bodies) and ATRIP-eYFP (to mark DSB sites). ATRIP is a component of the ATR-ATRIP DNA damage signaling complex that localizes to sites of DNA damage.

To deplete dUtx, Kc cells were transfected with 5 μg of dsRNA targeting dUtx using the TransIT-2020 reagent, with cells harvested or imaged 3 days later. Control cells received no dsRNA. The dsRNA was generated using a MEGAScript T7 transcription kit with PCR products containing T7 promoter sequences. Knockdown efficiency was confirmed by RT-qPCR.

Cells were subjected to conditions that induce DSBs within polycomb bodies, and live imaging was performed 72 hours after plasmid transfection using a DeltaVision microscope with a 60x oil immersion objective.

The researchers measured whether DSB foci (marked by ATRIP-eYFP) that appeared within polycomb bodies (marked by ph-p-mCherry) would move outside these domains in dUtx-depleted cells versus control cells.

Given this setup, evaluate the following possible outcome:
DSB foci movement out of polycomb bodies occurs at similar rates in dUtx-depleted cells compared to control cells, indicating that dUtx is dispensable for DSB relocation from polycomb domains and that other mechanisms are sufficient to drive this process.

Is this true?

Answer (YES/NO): NO